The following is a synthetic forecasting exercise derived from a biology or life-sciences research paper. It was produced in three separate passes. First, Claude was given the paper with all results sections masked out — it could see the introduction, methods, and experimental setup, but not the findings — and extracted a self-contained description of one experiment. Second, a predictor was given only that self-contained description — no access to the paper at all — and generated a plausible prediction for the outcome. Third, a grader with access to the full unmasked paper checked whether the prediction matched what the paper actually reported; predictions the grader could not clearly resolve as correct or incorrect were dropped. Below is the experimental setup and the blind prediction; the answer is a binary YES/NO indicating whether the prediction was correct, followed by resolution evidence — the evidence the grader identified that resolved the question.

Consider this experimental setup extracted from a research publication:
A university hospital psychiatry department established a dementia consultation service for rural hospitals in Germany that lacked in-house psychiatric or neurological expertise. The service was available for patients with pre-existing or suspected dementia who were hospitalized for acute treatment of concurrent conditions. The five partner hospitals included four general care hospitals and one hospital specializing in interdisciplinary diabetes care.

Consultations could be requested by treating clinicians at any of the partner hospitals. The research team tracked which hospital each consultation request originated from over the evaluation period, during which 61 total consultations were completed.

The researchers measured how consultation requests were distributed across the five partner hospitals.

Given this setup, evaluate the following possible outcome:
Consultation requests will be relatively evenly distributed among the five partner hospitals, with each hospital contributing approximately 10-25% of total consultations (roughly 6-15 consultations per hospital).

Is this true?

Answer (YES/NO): NO